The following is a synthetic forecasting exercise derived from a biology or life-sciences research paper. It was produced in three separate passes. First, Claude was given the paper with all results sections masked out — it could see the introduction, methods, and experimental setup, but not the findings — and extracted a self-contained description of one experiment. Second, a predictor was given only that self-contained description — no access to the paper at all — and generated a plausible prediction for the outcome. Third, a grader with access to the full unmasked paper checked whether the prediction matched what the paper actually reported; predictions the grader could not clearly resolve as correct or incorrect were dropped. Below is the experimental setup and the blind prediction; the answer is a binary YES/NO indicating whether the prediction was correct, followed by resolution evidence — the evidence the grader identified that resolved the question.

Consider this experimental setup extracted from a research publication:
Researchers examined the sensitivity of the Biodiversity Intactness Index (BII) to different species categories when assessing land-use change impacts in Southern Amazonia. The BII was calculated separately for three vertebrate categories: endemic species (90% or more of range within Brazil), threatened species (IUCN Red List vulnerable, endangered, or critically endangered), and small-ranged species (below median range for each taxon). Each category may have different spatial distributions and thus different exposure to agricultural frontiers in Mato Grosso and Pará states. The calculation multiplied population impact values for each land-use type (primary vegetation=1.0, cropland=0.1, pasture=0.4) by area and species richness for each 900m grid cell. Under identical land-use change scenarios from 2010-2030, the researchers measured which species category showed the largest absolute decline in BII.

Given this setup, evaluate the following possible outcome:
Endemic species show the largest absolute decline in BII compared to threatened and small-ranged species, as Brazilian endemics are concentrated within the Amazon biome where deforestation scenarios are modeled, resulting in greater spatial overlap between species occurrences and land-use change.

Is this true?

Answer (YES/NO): NO